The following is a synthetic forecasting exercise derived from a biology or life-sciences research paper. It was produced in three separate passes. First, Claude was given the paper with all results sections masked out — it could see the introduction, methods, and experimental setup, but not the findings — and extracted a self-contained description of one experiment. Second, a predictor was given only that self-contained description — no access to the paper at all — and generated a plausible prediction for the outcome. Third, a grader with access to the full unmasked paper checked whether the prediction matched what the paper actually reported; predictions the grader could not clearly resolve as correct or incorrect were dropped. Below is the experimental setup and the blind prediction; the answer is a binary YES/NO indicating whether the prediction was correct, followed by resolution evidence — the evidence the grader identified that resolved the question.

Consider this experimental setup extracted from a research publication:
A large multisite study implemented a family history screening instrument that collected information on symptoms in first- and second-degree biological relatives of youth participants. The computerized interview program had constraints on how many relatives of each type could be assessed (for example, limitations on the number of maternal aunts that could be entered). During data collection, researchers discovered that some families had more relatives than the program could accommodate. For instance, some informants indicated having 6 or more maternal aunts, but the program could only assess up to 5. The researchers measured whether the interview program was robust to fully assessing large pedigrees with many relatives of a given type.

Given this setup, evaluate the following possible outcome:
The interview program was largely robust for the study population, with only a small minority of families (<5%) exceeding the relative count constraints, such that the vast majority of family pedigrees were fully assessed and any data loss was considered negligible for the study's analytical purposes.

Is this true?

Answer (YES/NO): NO